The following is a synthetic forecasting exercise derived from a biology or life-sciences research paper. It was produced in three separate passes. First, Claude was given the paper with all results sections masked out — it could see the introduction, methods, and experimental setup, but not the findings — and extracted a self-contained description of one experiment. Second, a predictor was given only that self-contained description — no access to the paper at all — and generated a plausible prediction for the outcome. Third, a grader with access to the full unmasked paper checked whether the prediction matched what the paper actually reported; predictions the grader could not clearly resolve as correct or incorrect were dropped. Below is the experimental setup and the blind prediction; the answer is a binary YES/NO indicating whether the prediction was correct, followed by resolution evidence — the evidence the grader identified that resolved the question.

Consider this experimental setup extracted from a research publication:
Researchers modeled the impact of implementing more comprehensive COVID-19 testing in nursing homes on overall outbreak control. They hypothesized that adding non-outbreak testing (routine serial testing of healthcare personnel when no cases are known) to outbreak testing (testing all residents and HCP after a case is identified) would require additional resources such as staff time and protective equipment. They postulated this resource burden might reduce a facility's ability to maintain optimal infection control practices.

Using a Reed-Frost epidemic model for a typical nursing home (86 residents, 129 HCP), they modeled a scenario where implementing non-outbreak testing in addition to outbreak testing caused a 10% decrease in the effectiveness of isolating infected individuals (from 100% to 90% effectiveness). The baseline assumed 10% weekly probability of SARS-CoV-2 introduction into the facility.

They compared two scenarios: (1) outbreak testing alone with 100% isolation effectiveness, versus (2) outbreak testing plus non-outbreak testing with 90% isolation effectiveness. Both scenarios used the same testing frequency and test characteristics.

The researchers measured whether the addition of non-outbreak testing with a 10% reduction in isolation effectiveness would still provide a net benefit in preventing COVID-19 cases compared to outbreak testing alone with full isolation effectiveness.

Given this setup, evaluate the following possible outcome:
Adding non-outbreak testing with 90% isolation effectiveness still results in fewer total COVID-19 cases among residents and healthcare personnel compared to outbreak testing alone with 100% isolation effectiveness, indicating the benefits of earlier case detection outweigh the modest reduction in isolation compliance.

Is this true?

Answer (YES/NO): NO